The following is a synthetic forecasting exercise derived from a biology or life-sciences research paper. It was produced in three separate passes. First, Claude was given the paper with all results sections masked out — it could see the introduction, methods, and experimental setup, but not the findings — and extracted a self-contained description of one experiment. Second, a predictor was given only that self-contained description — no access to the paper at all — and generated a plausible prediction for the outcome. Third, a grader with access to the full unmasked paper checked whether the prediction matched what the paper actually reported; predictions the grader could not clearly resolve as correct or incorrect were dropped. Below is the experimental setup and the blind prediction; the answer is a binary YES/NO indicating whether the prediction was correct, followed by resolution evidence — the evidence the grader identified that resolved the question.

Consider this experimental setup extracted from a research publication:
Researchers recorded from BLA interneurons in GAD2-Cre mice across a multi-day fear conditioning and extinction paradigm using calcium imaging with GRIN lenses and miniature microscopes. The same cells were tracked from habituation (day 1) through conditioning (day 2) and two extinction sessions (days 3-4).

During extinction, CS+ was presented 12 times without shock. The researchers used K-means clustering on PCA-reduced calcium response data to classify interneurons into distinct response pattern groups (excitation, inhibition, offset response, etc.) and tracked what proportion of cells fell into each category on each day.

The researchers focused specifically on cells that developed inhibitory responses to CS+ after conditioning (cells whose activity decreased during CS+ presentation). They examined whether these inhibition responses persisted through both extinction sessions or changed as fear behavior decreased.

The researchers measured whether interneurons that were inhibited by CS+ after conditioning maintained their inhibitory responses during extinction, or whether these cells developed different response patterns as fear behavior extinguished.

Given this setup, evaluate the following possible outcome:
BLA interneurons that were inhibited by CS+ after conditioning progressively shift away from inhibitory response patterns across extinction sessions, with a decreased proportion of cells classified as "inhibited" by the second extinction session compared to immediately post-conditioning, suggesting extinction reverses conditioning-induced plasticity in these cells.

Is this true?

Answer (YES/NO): NO